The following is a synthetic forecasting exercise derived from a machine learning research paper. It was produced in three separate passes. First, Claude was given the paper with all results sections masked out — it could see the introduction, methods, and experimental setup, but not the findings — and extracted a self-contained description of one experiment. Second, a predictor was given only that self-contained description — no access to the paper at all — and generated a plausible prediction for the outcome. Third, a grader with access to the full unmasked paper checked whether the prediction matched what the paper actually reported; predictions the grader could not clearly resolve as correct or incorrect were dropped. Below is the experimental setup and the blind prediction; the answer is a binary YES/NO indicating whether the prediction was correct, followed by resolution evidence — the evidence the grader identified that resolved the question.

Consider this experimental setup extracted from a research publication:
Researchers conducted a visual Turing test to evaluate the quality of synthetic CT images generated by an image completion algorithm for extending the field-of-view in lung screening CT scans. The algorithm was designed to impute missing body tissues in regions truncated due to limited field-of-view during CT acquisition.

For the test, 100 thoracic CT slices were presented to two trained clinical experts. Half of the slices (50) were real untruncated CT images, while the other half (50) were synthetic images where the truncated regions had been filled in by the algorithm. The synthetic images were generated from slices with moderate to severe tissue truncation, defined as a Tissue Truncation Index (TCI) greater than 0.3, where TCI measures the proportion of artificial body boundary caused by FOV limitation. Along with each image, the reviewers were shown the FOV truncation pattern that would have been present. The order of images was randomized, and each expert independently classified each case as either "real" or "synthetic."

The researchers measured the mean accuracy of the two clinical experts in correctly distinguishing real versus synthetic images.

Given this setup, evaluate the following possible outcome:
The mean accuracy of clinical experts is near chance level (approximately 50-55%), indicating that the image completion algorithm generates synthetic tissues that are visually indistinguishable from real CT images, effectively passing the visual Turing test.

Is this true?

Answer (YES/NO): NO